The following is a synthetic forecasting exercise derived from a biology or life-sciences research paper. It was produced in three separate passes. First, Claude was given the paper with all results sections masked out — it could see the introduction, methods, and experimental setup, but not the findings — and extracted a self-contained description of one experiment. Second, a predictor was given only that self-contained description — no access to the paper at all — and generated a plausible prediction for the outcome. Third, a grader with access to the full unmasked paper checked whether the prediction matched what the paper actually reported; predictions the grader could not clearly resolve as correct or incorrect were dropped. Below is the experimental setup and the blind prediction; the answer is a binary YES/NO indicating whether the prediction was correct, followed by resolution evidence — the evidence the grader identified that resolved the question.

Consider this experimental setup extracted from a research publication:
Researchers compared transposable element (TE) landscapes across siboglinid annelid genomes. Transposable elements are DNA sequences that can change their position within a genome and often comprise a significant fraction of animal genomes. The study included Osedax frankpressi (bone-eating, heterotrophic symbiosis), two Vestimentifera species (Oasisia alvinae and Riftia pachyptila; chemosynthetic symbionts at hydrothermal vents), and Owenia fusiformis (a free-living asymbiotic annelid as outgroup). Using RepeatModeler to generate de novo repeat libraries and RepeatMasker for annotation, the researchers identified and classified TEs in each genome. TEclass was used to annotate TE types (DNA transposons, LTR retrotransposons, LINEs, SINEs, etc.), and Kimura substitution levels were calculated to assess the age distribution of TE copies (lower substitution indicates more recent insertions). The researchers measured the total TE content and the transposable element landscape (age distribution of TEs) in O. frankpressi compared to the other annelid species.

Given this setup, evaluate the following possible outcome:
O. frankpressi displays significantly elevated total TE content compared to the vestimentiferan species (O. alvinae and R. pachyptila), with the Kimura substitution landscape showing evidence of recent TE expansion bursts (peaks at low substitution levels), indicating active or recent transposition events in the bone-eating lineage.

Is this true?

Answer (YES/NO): NO